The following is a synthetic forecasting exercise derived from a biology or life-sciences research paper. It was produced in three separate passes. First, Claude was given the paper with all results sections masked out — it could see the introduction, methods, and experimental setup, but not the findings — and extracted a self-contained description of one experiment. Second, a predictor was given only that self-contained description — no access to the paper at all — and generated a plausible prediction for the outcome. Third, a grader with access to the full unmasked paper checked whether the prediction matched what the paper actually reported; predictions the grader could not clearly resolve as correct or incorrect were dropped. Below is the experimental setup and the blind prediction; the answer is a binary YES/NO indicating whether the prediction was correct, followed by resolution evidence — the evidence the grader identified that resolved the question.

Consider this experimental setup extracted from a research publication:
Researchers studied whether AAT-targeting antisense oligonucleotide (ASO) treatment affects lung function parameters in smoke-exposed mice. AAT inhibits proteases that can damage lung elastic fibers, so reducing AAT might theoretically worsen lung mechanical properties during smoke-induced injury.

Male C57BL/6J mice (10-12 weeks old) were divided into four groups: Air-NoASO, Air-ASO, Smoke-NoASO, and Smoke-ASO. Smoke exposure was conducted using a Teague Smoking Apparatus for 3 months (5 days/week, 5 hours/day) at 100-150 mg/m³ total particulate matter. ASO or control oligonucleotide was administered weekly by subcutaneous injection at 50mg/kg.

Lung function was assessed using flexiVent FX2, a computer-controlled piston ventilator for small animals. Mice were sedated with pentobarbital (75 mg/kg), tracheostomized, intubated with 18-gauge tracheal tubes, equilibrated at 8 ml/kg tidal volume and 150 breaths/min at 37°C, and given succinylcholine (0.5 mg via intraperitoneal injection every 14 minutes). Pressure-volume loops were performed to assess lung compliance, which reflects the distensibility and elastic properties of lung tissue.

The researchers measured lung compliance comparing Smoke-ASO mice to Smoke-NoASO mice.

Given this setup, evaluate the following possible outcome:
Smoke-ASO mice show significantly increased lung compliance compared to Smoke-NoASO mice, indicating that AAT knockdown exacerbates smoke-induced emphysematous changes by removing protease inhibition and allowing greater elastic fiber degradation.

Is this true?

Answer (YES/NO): NO